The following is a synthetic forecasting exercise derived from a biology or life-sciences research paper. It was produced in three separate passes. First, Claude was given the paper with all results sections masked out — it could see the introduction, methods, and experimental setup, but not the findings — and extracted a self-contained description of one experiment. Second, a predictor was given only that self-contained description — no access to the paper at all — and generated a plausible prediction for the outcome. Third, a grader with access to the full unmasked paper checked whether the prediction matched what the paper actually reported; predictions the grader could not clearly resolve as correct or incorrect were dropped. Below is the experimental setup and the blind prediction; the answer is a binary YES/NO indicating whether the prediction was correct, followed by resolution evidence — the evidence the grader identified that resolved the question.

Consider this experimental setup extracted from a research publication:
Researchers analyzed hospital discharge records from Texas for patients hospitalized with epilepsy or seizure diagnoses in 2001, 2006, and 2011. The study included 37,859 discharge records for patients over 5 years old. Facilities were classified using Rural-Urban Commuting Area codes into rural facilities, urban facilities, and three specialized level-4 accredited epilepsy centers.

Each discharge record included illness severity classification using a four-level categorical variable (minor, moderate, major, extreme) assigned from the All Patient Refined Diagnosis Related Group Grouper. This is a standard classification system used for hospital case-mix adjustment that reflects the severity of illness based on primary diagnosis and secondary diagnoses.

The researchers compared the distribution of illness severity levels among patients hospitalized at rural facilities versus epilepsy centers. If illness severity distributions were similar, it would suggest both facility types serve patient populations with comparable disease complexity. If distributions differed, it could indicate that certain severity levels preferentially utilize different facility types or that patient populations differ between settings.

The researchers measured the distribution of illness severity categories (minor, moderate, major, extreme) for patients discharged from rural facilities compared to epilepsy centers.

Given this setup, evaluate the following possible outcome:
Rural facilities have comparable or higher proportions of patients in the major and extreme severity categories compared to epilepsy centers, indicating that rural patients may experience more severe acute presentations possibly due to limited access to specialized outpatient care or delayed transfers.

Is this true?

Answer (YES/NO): NO